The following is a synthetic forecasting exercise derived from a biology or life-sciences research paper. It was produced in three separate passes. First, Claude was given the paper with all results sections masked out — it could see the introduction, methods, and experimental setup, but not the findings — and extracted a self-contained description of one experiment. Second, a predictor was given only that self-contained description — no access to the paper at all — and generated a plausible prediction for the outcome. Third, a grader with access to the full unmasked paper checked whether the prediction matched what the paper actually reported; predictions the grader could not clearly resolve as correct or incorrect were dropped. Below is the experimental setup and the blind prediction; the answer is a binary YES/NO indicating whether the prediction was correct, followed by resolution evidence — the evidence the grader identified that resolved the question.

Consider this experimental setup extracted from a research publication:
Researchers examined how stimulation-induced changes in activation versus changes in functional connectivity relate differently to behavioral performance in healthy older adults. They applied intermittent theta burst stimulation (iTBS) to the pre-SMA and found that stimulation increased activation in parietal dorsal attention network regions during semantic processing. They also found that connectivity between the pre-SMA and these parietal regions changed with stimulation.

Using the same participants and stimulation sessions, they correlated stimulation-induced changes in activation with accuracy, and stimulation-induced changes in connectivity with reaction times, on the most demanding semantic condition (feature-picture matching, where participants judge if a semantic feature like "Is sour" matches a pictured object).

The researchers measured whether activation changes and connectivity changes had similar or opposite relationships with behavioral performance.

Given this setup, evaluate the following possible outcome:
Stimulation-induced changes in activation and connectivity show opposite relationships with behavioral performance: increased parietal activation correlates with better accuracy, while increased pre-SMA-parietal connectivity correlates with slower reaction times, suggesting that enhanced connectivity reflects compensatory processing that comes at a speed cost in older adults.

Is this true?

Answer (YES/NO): NO